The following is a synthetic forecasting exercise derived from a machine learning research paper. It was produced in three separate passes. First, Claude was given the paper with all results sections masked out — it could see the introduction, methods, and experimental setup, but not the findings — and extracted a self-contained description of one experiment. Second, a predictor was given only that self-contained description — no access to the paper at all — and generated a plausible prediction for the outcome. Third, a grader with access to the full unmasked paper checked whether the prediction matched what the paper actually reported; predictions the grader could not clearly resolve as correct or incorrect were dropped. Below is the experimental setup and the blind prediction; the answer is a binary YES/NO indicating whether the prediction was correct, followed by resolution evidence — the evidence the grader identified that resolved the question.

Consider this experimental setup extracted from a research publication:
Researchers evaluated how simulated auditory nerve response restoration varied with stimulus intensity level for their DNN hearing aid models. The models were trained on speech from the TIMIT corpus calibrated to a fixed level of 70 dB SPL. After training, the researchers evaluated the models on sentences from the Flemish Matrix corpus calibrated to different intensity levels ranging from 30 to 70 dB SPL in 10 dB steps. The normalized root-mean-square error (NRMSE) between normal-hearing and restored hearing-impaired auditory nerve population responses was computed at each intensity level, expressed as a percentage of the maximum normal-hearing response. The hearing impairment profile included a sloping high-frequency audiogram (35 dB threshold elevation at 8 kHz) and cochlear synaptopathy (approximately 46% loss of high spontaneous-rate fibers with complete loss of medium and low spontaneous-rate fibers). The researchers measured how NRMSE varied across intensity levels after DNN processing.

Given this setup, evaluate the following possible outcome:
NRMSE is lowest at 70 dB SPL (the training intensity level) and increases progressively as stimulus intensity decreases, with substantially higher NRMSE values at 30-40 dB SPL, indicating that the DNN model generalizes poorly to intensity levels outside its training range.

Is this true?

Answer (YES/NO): NO